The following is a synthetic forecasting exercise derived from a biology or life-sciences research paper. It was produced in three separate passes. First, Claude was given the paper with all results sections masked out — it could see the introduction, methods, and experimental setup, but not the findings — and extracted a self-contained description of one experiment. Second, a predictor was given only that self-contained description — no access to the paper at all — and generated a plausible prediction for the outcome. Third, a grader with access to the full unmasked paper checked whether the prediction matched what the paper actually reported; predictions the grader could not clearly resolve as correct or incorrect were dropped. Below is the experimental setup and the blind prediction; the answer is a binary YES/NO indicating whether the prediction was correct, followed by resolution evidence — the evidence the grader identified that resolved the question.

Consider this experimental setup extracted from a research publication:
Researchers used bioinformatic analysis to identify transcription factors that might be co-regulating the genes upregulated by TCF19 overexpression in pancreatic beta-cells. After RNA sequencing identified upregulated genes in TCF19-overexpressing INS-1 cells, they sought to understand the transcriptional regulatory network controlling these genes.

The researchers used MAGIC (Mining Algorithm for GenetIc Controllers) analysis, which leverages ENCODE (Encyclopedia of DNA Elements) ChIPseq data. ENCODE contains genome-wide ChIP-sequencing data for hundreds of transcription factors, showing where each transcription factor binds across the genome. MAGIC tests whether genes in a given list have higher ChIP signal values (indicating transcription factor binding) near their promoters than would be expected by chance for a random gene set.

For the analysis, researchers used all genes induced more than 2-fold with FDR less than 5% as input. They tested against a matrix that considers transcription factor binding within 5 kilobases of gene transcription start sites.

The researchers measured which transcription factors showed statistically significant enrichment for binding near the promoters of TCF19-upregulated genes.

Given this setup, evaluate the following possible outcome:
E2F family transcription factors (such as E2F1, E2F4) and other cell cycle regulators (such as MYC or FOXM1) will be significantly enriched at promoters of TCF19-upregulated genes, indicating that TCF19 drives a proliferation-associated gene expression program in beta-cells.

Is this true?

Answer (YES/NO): NO